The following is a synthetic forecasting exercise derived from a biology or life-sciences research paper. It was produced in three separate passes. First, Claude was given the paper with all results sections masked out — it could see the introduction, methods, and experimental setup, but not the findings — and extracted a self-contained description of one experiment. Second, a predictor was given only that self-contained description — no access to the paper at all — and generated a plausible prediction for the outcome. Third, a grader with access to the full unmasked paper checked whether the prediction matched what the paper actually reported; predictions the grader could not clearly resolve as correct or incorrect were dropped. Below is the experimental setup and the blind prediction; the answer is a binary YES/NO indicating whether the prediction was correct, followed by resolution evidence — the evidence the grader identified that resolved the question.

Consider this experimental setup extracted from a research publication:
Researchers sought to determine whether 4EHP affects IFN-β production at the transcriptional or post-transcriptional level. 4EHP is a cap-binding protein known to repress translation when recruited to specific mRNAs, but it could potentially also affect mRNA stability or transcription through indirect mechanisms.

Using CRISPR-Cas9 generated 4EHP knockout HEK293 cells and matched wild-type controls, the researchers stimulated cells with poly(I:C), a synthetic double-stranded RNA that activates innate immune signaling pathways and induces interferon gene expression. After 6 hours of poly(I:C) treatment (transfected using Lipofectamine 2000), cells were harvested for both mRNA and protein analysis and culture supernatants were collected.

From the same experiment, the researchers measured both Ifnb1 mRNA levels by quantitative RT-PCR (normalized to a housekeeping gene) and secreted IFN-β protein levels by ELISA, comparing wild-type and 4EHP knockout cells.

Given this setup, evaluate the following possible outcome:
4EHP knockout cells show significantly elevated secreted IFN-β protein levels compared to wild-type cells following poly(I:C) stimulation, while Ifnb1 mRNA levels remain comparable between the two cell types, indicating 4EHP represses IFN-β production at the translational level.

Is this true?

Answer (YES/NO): YES